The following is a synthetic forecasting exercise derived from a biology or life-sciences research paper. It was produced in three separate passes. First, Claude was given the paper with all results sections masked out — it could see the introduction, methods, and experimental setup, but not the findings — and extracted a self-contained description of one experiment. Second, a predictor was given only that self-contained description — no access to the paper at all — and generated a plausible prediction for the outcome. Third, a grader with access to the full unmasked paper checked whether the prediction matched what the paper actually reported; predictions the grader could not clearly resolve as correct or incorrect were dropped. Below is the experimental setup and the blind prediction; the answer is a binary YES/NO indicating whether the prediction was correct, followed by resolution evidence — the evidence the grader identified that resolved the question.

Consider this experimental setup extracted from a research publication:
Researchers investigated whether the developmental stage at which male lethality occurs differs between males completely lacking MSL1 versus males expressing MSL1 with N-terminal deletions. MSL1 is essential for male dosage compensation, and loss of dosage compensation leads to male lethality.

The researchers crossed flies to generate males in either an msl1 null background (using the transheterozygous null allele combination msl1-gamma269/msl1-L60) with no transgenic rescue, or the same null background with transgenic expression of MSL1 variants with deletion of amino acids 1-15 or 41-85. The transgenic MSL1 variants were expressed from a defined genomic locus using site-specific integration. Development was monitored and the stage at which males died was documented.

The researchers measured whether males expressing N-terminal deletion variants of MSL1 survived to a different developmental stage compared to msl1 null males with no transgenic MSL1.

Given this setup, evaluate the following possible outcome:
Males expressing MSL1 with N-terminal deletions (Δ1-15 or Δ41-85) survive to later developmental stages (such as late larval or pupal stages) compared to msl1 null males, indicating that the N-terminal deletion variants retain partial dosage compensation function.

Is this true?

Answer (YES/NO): NO